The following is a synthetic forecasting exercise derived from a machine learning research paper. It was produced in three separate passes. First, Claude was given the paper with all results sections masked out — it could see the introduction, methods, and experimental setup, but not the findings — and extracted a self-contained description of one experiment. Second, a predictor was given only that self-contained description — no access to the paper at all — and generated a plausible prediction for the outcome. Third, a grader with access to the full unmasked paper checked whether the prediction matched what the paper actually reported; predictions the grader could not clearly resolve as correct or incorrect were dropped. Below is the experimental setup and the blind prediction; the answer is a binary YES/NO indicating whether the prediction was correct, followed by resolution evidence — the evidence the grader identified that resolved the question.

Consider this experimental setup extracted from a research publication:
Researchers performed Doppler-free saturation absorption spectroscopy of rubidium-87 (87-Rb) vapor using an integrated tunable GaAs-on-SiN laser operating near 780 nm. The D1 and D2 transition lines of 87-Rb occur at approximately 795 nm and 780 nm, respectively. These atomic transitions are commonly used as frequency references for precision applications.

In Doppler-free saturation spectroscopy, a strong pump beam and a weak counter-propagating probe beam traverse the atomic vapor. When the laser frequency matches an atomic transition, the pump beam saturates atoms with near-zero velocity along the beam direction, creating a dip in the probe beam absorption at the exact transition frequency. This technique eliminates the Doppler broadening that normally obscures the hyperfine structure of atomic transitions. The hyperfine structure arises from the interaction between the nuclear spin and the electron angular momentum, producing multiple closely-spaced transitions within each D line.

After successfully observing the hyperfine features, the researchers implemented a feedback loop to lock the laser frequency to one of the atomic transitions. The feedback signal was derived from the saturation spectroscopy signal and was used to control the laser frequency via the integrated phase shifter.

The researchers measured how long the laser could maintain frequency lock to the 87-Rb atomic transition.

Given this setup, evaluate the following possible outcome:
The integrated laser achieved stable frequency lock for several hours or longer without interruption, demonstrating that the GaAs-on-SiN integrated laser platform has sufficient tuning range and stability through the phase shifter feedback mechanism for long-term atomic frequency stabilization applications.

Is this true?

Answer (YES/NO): NO